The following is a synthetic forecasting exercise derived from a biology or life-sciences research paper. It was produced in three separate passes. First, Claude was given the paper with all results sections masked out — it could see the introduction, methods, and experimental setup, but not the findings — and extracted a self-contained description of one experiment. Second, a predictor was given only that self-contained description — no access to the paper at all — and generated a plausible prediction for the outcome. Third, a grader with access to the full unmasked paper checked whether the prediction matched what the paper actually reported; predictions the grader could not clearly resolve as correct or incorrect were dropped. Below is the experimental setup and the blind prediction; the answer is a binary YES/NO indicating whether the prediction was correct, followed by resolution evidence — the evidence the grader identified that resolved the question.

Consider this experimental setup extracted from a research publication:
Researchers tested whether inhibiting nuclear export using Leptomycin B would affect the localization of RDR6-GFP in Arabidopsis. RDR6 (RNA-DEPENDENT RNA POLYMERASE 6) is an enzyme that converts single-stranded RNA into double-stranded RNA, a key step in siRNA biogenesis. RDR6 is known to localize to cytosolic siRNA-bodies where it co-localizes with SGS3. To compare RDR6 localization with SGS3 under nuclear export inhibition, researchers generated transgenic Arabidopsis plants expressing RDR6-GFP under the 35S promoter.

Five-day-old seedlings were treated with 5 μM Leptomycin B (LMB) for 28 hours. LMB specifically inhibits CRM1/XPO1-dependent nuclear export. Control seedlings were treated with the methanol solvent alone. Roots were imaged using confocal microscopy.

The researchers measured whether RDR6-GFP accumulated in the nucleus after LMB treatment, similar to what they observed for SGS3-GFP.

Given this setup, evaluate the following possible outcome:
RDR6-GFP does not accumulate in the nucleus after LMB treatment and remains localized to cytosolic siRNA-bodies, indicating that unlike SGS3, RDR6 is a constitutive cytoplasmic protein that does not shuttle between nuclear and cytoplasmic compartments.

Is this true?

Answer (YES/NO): YES